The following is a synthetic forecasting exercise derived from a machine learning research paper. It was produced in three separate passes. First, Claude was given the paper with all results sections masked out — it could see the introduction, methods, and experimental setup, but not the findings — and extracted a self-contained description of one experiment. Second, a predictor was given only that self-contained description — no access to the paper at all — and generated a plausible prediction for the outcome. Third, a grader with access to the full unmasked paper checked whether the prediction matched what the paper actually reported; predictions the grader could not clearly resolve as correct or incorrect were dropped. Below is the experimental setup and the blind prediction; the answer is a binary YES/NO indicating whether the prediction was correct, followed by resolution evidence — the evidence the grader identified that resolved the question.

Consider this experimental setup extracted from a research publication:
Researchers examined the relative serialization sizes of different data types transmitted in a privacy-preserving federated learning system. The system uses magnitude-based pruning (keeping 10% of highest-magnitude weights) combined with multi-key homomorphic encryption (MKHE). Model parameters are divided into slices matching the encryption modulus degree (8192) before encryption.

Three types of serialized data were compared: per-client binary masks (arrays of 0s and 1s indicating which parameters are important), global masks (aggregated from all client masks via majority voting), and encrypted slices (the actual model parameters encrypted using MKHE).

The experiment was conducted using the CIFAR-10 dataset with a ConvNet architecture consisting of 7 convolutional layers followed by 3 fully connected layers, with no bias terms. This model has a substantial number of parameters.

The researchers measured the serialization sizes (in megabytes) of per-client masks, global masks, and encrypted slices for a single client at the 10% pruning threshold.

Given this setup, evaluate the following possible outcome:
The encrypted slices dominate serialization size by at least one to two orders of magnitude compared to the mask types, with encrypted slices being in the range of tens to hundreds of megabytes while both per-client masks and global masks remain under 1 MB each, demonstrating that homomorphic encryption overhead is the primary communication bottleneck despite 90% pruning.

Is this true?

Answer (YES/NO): NO